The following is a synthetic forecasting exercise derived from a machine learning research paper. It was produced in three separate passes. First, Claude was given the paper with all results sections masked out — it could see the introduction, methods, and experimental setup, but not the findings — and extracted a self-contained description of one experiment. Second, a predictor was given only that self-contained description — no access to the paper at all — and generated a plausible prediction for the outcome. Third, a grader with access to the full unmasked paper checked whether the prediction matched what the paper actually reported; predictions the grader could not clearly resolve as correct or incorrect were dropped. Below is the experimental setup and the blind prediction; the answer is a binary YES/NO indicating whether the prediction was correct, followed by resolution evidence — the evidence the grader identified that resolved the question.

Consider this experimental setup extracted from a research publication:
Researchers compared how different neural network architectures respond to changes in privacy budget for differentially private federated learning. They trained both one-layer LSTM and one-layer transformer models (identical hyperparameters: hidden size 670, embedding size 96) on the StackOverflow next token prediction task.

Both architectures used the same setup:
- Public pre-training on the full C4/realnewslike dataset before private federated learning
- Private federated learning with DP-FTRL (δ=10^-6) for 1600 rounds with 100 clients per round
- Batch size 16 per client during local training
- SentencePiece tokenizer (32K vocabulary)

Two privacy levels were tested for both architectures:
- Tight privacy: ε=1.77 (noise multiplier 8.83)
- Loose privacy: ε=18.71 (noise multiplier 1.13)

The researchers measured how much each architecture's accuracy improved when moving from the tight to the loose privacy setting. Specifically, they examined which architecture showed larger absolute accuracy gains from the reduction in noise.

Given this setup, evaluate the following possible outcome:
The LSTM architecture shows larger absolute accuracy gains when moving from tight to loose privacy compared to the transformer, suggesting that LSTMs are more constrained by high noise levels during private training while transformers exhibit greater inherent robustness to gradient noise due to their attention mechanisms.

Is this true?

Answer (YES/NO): YES